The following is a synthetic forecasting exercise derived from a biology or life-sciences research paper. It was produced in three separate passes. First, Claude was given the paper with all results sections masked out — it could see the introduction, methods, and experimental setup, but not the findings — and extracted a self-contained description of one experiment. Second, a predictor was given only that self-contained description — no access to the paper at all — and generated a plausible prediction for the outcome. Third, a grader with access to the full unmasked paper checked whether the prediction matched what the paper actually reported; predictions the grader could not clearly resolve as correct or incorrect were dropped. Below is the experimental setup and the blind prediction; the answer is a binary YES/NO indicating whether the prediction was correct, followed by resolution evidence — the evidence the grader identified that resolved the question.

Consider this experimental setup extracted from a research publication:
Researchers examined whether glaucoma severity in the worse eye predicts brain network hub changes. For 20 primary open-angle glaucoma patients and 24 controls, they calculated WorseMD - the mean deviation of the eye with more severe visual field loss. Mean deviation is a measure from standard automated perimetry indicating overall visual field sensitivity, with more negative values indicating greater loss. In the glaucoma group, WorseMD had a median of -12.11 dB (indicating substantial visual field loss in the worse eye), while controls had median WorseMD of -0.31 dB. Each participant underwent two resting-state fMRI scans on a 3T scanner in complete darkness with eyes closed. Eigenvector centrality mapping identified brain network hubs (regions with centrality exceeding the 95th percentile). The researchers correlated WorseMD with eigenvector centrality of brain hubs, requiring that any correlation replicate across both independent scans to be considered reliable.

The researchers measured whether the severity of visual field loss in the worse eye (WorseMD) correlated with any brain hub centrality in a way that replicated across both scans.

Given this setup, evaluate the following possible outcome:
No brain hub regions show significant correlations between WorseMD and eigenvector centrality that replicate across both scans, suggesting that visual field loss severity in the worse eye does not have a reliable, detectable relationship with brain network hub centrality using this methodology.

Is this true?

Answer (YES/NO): YES